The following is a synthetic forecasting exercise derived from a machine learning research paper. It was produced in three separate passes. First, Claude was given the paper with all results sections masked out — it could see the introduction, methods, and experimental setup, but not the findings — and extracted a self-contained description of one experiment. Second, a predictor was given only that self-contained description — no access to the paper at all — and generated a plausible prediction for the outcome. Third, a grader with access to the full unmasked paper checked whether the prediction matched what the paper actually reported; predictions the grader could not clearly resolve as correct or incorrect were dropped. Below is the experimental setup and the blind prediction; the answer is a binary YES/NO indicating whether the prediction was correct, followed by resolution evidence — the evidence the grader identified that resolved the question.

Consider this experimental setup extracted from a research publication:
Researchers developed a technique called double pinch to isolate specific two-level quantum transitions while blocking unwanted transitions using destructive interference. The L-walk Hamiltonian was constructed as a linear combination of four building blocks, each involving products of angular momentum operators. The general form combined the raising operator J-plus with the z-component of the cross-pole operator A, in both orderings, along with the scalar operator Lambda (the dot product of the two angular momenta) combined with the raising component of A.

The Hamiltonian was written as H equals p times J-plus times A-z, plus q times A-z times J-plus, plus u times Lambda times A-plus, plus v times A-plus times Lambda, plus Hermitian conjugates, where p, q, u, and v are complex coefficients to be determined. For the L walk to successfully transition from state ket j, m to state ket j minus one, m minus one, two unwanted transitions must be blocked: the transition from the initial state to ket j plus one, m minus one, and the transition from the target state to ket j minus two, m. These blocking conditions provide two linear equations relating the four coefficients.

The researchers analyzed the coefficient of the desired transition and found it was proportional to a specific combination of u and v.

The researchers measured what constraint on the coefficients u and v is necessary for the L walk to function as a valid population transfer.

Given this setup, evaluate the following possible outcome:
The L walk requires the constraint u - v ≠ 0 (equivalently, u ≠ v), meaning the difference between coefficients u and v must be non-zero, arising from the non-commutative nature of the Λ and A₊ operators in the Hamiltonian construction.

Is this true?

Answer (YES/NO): NO